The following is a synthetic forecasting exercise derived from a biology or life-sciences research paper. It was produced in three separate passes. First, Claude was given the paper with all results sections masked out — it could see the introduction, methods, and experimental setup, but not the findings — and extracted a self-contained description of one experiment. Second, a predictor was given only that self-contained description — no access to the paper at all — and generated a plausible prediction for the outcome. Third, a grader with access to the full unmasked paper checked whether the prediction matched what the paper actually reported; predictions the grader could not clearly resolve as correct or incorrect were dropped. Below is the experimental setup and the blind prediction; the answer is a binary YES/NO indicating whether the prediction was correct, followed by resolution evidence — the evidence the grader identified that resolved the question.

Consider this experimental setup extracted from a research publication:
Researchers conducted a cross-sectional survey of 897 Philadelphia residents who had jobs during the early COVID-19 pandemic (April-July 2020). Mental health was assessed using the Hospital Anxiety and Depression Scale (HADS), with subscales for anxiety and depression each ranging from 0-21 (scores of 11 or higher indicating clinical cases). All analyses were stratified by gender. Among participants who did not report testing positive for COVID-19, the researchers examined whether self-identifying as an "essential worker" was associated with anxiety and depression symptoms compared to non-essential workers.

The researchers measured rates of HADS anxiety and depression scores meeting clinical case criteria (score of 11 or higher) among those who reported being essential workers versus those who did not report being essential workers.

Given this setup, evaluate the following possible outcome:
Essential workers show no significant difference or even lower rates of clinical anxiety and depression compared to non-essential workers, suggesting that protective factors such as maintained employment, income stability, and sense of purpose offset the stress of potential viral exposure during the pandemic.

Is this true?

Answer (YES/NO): YES